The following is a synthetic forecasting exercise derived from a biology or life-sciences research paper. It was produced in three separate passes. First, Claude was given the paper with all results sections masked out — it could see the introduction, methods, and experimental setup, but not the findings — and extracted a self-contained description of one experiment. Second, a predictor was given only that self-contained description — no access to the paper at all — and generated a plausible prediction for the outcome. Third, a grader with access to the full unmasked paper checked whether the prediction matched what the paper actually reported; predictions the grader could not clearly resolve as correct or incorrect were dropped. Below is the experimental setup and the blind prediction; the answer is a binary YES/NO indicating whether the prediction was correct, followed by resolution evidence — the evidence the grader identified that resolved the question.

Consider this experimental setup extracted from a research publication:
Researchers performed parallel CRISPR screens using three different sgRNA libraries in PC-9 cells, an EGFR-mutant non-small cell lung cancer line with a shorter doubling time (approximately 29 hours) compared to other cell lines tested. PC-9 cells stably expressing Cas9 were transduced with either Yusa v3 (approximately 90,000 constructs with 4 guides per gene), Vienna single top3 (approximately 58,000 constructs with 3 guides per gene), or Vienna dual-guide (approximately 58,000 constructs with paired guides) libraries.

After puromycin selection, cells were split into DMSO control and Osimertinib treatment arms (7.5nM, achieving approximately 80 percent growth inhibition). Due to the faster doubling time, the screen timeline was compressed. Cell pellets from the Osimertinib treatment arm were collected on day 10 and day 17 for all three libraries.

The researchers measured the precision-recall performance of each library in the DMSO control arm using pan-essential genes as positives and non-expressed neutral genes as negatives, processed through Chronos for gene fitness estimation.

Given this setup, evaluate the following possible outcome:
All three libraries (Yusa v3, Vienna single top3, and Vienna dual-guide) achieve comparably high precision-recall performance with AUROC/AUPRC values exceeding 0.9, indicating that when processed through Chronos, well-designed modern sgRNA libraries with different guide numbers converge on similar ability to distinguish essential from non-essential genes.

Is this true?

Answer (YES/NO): NO